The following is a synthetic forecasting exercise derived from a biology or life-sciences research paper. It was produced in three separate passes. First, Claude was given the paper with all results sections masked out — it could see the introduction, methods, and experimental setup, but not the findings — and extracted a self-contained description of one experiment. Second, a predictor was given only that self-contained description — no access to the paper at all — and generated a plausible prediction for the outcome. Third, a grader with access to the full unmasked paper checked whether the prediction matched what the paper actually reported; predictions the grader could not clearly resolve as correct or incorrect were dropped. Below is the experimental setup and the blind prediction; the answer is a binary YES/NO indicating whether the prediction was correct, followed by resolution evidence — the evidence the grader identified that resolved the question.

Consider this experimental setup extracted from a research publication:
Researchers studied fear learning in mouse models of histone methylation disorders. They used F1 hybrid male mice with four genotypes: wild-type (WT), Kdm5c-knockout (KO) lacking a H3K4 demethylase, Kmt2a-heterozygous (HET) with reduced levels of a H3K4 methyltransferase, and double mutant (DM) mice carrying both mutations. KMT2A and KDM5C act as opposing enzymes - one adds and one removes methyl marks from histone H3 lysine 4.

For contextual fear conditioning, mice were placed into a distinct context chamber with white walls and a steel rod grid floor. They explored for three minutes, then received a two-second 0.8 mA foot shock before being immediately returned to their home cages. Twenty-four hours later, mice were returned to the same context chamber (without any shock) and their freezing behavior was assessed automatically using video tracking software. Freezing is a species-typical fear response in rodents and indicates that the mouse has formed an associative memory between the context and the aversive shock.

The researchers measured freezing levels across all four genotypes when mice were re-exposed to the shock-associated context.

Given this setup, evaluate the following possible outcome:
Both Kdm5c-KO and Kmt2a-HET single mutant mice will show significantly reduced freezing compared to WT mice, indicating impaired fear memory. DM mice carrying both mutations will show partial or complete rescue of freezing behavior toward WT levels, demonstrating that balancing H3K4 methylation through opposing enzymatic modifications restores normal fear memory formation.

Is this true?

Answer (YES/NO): NO